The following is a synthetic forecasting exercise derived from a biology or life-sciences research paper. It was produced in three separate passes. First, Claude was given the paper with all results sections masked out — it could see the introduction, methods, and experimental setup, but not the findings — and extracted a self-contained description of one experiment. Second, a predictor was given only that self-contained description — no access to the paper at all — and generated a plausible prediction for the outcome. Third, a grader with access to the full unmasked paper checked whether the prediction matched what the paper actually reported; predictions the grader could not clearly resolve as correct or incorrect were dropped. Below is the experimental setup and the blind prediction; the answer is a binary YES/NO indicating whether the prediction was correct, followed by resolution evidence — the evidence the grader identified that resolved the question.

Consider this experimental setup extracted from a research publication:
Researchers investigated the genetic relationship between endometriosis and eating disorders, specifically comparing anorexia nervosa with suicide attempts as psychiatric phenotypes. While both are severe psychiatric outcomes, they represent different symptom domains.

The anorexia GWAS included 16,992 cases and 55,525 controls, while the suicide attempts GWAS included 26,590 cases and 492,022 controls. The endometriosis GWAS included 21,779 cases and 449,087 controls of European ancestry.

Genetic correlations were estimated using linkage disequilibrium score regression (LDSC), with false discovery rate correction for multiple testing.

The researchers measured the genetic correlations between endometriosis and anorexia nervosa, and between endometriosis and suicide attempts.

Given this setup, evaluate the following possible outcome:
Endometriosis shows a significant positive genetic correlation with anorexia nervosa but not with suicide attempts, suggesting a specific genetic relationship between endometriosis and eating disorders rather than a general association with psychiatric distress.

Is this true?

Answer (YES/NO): NO